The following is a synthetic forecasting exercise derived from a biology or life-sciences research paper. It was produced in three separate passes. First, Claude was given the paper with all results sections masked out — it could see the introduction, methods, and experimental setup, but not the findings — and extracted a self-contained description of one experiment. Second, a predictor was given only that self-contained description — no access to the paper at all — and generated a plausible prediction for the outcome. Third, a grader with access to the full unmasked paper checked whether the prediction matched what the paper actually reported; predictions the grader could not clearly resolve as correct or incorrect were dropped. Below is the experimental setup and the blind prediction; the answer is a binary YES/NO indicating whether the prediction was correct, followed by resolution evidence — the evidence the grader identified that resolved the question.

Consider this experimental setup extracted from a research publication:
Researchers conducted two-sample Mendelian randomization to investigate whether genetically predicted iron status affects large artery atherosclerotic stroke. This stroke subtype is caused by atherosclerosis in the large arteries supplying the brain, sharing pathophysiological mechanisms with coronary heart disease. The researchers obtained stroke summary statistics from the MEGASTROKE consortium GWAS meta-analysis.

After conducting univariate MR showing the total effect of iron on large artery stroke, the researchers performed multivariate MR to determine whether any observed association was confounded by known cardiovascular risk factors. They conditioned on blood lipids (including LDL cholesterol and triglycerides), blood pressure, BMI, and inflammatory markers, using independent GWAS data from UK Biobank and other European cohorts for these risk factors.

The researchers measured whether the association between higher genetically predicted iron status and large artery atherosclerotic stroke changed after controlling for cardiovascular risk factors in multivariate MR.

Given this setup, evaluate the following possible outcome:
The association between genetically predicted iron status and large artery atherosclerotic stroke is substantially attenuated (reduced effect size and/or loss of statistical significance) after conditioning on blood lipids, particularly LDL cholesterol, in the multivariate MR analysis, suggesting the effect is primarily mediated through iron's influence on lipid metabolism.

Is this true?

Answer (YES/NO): YES